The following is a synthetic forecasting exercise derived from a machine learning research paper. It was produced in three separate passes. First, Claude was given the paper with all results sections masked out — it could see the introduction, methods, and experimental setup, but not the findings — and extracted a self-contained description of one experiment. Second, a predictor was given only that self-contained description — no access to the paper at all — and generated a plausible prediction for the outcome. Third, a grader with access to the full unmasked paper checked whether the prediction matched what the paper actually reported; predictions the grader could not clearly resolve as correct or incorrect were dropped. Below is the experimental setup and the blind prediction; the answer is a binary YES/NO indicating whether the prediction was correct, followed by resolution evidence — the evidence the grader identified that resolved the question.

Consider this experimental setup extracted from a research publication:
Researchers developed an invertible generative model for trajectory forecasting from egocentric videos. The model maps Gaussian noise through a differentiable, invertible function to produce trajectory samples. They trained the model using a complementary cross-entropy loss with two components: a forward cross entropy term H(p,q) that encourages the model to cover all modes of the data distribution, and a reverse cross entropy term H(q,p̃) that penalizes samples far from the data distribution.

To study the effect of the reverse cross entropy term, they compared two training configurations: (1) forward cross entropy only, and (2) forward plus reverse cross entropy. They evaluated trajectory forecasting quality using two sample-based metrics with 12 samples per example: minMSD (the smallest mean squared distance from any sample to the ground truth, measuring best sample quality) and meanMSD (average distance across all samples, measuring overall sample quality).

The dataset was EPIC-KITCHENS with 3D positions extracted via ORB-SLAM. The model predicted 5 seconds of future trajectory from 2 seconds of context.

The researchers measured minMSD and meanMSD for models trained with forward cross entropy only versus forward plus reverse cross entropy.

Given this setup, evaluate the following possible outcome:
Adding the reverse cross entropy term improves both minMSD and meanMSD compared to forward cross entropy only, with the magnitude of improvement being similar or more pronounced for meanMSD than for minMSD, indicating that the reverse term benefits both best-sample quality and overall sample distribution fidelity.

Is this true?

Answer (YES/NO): NO